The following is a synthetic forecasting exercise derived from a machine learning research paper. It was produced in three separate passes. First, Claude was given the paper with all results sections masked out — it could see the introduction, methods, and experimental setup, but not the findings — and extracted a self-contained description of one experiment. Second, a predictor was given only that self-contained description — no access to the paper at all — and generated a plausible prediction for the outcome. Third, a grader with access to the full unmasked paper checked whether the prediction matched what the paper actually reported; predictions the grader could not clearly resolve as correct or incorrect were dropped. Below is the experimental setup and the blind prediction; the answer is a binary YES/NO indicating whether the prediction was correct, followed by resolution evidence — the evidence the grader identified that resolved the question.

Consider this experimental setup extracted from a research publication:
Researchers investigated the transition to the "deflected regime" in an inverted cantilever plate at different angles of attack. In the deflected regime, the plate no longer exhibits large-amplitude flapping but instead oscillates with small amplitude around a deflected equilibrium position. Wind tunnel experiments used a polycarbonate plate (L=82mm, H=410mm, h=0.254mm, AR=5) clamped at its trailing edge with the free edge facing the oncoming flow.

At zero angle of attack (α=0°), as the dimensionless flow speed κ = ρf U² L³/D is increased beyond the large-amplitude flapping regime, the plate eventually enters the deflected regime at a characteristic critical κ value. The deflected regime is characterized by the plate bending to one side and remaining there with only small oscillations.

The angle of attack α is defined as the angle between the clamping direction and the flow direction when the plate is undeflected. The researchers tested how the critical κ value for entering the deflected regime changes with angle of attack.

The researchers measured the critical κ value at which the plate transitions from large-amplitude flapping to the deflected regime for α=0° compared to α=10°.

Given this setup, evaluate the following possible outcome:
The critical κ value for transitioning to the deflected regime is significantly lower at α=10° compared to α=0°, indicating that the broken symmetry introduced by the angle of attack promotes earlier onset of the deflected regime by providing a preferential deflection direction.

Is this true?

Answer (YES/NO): YES